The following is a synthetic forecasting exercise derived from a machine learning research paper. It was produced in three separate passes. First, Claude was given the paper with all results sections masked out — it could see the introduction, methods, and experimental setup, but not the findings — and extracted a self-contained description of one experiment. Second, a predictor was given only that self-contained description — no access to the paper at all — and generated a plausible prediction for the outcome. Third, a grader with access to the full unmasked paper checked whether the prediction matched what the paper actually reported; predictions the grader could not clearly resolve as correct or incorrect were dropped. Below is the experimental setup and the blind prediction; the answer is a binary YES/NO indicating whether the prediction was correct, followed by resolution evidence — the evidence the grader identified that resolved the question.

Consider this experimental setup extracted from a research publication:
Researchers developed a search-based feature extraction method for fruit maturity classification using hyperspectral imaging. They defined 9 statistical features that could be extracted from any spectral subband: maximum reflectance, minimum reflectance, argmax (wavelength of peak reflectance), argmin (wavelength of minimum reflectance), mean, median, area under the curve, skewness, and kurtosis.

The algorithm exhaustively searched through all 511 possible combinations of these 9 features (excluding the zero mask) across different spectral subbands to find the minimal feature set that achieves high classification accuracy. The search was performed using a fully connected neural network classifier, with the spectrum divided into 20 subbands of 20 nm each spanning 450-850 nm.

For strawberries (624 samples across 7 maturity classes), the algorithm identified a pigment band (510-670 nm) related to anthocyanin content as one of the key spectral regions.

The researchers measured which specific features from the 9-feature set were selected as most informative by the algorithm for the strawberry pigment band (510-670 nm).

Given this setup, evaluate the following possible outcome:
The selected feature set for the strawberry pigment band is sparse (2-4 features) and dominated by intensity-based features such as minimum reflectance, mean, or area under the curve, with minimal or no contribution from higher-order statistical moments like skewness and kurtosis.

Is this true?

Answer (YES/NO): NO